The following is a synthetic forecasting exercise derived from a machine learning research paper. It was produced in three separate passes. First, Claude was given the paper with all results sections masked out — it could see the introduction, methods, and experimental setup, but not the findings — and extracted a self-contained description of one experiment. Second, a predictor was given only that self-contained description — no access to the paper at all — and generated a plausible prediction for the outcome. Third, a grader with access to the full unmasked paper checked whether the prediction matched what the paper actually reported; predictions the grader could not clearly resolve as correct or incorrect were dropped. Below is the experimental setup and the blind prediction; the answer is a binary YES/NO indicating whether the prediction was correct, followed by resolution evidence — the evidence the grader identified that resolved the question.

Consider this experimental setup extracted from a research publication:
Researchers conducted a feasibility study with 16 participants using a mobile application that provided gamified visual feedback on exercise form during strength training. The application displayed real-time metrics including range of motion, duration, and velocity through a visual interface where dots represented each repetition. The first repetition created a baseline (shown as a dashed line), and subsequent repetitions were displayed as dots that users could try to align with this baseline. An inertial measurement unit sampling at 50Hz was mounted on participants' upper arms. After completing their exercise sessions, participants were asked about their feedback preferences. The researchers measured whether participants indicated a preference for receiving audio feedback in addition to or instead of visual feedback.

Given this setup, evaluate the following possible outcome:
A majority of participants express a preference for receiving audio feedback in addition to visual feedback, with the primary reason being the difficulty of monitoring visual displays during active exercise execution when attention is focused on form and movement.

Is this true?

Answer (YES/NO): NO